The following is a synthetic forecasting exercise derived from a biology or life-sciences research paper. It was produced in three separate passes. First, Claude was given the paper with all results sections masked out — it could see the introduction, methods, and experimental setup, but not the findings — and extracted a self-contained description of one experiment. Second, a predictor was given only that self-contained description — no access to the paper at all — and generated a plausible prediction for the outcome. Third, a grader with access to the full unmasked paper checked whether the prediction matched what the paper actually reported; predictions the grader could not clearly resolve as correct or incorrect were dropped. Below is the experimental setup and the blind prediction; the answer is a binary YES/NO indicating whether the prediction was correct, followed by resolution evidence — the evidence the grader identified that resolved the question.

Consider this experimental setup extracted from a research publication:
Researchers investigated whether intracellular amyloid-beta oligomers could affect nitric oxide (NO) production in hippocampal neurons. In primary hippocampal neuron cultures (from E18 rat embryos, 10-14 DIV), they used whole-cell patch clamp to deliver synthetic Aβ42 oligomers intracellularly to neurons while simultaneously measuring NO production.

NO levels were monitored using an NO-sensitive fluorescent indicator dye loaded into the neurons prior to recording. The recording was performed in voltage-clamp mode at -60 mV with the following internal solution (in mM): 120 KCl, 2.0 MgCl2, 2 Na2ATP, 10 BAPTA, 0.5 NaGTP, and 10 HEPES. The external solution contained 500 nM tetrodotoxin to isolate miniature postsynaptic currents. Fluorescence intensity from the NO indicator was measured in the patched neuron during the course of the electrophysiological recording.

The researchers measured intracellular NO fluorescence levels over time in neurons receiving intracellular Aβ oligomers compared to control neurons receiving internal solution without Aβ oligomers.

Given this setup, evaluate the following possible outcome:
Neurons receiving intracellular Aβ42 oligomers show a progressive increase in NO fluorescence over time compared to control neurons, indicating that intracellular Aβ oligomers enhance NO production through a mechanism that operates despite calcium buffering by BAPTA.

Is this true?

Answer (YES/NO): YES